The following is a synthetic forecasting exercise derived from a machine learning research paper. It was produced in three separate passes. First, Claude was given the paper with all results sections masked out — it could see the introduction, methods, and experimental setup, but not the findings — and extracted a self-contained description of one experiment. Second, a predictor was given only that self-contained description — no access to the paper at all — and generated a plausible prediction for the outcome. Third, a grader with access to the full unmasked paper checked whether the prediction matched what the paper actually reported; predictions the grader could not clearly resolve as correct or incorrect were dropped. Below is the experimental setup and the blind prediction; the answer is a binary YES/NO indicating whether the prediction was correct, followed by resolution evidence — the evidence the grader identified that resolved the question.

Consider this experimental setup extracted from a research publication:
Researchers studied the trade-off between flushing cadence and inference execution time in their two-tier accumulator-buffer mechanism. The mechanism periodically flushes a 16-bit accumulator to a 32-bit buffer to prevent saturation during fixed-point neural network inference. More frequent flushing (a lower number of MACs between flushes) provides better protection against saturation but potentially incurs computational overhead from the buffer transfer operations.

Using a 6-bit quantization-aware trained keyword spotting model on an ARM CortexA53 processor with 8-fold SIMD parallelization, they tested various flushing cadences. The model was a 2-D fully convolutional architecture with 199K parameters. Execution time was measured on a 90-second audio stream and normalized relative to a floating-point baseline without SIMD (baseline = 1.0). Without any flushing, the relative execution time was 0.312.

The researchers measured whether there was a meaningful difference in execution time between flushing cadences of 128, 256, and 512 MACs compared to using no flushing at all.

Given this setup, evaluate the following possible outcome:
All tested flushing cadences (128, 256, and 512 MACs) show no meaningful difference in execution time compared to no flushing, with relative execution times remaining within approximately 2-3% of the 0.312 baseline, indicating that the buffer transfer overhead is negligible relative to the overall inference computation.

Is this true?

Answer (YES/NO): YES